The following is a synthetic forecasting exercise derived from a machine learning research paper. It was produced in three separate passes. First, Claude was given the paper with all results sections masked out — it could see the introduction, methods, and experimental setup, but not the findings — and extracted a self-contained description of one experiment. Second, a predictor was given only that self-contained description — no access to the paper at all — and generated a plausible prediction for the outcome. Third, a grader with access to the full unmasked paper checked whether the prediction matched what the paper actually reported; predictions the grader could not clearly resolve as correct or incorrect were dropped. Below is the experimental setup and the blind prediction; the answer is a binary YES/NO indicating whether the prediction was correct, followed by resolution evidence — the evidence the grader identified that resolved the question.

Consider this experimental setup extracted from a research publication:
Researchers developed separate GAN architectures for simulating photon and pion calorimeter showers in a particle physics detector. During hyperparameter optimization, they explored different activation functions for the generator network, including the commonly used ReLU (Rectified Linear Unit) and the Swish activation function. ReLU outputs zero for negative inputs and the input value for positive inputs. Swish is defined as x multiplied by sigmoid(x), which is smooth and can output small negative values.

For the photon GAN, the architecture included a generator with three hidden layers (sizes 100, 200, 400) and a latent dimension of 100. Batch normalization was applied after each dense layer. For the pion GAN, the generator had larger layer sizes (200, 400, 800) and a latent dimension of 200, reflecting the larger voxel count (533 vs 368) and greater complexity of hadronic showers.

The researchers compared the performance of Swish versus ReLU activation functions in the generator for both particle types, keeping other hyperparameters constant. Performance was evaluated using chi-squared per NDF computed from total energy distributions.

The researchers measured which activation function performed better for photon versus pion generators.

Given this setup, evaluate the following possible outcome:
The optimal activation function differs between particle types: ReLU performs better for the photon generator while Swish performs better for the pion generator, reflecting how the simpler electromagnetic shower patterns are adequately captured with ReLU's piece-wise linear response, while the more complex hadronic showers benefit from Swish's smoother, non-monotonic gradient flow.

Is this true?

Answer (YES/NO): NO